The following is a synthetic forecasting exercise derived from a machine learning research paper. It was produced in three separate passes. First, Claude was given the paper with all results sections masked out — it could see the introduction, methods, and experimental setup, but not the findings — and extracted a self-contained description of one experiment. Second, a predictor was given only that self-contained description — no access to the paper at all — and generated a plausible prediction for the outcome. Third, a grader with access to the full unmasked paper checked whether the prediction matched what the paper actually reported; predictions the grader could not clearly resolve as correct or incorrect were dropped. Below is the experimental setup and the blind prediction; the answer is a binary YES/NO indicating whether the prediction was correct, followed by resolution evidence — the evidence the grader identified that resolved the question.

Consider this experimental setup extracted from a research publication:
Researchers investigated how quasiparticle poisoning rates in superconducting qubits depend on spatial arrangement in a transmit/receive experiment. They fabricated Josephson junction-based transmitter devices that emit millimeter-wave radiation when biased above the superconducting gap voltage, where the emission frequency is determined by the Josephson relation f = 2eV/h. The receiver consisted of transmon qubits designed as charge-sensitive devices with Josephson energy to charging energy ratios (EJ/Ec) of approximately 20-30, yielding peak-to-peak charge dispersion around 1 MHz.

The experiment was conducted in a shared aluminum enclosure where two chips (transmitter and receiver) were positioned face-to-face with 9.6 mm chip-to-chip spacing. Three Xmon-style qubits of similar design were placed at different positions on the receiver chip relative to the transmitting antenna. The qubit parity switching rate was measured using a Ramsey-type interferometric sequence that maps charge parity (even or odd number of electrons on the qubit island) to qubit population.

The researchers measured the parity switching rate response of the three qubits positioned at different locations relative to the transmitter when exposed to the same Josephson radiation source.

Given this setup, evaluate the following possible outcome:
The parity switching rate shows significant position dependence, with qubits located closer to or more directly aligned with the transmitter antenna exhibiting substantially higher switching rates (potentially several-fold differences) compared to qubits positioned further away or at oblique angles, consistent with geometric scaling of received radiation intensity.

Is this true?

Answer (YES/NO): NO